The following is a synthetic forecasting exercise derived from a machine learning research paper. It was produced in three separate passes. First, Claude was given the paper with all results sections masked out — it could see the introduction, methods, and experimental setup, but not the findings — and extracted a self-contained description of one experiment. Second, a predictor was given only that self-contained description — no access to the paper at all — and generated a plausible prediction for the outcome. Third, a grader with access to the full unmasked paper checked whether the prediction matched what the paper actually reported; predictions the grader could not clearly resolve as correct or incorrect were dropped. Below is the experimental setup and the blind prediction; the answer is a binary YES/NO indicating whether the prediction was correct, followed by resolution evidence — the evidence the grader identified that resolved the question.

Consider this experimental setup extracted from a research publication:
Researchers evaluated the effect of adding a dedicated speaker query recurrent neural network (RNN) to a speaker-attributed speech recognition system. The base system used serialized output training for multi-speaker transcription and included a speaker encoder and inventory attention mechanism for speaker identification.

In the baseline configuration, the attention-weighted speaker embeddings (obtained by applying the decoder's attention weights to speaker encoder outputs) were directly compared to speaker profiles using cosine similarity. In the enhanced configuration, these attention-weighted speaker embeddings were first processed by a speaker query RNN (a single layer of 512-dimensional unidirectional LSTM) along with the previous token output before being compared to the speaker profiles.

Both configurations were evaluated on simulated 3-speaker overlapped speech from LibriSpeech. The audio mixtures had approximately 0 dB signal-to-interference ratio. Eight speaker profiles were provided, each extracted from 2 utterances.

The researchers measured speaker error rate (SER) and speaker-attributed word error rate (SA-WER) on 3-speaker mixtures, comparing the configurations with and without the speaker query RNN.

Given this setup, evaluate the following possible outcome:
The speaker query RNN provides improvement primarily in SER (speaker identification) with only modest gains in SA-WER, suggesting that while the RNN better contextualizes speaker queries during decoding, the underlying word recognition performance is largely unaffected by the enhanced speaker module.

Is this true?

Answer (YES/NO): NO